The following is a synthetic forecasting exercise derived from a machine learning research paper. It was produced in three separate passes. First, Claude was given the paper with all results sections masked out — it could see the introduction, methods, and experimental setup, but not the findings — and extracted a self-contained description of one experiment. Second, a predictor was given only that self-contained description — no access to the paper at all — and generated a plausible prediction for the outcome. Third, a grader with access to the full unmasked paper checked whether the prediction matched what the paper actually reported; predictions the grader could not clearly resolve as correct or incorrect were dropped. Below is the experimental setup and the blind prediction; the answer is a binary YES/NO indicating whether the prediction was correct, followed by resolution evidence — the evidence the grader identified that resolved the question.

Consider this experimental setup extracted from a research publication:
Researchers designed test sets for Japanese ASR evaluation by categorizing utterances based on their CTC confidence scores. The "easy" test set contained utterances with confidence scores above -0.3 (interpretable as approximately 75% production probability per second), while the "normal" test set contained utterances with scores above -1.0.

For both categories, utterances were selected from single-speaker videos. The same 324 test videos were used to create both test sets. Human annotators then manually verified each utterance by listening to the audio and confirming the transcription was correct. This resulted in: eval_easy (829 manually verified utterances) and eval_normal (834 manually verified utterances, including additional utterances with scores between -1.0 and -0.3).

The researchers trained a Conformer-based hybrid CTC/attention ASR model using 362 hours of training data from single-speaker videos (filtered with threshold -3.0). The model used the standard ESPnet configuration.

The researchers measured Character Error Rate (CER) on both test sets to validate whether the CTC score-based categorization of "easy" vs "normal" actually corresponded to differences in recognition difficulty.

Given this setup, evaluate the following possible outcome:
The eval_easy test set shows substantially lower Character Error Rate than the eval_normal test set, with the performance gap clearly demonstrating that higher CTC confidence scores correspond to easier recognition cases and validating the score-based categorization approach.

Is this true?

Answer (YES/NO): YES